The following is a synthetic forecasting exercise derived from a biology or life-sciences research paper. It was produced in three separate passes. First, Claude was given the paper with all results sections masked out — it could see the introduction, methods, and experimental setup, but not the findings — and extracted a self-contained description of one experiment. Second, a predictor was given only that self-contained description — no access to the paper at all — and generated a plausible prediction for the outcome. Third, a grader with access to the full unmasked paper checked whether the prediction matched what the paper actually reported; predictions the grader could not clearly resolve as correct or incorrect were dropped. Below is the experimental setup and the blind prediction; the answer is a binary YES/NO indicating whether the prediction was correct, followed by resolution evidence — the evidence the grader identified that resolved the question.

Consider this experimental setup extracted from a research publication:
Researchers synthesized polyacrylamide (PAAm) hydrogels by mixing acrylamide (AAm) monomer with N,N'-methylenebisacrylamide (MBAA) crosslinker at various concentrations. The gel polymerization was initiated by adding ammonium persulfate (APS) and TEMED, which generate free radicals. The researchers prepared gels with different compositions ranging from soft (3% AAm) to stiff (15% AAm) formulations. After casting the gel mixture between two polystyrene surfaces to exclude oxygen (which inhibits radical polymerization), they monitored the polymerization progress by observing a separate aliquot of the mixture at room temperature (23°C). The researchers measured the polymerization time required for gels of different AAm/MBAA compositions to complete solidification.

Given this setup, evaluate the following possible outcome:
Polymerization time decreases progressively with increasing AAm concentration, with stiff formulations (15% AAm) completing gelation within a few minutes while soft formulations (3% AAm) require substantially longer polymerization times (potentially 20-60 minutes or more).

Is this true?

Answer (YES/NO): NO